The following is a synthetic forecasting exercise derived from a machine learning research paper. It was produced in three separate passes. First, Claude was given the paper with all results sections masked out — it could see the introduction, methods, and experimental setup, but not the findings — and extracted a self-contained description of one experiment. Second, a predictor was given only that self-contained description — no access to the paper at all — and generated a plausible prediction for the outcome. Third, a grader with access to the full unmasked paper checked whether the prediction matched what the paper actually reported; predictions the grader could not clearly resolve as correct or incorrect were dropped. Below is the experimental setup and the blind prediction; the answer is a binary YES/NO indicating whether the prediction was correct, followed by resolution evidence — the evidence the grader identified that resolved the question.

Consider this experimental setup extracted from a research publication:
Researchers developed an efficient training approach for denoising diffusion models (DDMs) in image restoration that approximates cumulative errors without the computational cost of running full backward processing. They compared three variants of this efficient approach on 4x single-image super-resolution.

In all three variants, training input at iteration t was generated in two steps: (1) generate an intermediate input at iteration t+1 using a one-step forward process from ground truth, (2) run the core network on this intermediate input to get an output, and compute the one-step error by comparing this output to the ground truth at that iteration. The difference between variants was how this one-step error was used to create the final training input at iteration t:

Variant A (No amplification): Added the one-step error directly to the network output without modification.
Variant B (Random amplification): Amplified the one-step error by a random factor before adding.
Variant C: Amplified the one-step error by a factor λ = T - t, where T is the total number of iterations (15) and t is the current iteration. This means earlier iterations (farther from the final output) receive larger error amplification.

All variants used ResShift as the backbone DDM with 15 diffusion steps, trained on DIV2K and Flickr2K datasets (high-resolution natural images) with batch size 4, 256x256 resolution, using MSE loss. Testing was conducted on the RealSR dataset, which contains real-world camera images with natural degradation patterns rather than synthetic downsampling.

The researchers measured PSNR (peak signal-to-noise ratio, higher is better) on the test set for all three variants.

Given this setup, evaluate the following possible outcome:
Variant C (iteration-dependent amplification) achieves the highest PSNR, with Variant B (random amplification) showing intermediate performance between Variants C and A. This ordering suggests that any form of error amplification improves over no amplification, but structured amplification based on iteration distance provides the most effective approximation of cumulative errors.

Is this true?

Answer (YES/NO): YES